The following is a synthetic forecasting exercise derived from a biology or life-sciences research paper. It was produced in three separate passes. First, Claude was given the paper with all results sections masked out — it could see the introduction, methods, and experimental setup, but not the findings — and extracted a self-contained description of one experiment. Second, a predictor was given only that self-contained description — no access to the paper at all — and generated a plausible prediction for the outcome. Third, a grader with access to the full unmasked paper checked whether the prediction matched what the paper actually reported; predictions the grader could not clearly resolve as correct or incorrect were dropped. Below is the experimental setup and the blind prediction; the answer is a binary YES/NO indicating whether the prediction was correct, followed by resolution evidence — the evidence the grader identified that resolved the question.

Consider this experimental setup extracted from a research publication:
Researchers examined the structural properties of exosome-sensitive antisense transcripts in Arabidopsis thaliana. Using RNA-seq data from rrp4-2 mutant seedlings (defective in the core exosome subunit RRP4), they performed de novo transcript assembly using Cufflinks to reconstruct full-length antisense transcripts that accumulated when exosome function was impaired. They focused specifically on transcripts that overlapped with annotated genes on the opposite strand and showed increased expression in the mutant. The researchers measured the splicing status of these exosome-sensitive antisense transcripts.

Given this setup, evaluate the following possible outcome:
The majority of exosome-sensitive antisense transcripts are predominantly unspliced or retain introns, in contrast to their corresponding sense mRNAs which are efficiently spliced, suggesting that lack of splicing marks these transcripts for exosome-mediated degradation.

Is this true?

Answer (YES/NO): YES